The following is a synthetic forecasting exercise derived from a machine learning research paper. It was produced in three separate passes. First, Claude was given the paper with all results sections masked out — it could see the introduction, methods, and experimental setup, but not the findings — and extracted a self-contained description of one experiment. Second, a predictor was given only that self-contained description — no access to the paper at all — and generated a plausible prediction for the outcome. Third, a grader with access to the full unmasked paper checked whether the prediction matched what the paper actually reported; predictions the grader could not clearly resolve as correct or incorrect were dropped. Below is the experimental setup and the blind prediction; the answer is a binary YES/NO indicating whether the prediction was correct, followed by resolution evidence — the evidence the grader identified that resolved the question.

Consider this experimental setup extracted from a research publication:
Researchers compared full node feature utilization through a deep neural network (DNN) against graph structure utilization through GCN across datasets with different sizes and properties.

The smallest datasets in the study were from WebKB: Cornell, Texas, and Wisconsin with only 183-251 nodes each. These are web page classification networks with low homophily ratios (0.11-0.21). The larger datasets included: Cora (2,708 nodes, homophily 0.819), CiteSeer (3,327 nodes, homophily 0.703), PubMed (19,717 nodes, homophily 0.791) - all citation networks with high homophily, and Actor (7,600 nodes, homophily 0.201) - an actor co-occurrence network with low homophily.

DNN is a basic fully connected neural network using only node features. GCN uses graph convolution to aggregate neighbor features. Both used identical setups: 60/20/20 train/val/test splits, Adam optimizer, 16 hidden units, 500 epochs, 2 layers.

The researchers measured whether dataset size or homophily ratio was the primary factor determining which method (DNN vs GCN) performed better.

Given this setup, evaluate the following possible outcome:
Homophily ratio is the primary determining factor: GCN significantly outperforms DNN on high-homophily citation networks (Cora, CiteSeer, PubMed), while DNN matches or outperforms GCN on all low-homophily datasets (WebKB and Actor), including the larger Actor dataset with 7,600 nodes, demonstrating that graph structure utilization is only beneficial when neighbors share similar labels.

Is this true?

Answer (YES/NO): NO